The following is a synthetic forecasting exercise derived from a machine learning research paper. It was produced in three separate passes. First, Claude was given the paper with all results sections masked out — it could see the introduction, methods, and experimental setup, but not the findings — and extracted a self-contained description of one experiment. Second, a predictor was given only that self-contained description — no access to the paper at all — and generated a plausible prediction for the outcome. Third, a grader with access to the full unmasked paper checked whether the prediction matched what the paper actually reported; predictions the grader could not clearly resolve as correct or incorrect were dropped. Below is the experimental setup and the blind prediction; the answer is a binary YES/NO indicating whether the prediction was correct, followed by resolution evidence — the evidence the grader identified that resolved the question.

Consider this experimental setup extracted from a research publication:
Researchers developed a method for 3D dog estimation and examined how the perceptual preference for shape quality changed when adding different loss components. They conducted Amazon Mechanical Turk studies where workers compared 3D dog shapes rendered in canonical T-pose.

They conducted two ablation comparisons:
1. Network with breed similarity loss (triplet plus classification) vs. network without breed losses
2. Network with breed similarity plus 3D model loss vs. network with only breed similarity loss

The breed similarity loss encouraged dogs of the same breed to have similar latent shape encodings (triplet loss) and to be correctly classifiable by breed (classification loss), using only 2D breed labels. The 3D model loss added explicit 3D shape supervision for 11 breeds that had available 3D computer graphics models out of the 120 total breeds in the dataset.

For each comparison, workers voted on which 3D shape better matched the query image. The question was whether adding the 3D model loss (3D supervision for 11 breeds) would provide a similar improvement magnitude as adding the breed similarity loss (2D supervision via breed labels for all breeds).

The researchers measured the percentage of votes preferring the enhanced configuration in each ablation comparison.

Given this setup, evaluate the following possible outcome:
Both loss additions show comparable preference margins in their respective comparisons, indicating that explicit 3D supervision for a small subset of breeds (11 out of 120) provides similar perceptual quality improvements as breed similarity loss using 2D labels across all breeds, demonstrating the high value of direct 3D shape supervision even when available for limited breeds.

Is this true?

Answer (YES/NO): YES